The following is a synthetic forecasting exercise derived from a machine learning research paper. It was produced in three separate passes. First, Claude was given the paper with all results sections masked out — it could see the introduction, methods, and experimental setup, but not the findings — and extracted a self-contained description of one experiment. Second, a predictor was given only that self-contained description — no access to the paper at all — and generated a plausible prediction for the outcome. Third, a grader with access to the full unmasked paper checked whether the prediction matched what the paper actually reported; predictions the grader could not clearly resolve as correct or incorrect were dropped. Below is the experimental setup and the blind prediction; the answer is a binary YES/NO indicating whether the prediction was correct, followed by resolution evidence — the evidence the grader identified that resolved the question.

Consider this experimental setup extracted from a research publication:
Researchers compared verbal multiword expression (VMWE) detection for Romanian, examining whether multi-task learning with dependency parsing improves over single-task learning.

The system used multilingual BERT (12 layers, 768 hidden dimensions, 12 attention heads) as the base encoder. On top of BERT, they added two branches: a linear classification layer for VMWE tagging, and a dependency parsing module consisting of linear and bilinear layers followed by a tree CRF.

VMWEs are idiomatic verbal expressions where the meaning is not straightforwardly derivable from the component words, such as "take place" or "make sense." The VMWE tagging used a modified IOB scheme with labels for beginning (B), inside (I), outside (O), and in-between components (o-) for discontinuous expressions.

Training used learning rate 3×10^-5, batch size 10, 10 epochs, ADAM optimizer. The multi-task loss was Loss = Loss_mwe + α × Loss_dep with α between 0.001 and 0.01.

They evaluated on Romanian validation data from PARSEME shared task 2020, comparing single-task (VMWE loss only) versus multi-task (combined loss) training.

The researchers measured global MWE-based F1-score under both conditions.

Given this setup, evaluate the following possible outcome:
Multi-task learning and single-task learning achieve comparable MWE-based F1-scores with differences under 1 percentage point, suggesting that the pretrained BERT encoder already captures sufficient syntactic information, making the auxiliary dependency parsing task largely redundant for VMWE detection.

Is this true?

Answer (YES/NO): YES